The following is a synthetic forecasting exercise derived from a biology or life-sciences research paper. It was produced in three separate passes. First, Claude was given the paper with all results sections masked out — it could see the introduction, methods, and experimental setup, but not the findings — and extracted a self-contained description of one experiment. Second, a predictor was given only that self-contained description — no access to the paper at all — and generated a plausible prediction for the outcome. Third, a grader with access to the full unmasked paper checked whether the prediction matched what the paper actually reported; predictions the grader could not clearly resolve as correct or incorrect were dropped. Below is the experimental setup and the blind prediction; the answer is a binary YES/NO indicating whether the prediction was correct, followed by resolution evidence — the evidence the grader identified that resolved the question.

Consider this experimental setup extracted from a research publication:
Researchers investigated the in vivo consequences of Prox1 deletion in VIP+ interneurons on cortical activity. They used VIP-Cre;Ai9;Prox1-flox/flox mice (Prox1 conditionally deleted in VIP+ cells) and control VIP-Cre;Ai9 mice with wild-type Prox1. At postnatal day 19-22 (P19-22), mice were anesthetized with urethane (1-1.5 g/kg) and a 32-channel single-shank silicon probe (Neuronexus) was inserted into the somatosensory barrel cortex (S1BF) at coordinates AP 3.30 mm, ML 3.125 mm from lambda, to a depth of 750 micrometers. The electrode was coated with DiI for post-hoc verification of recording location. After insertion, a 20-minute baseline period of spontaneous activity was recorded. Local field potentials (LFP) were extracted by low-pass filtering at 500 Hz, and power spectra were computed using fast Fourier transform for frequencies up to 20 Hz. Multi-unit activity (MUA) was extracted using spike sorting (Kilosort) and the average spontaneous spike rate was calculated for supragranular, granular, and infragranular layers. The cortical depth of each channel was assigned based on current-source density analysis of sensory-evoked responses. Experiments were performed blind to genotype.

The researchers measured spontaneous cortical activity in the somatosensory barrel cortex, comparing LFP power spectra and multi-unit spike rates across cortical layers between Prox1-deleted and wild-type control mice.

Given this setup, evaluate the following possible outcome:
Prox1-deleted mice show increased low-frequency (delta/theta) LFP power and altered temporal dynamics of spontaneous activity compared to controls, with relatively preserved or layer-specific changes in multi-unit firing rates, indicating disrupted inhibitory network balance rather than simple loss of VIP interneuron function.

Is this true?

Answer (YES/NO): NO